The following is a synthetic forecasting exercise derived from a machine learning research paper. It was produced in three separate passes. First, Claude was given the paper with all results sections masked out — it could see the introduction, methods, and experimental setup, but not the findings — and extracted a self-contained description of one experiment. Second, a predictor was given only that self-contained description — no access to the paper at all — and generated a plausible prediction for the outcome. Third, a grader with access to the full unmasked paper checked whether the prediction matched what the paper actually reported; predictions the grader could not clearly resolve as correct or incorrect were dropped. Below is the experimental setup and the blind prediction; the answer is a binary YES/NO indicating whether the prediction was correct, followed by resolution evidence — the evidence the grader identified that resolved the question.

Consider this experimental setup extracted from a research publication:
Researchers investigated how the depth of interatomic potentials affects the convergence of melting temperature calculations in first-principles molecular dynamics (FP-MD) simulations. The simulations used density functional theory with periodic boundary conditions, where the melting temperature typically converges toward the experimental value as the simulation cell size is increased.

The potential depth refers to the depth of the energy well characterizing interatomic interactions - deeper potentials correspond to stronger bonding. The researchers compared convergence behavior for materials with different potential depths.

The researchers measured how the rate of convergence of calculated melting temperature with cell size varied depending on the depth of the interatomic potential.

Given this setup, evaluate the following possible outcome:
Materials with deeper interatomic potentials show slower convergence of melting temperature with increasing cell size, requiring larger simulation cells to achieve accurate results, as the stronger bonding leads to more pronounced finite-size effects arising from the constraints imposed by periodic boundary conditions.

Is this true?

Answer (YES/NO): YES